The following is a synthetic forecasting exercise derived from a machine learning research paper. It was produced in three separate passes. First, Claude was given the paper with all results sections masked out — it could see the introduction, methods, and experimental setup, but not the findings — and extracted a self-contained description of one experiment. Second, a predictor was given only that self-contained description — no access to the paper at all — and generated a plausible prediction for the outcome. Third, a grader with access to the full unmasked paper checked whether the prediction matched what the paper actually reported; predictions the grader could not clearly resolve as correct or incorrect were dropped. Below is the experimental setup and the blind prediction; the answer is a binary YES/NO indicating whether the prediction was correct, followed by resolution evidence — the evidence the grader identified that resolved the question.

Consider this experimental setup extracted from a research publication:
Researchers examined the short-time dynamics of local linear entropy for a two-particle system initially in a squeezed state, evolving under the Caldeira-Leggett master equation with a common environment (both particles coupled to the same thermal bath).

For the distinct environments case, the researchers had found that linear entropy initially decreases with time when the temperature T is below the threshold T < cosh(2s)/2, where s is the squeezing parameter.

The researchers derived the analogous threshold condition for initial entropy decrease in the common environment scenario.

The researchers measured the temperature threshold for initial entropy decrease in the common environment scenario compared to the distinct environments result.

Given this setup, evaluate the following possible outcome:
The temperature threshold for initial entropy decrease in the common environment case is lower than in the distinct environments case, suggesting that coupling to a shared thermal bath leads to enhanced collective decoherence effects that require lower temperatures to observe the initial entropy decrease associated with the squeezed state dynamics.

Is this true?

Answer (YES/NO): YES